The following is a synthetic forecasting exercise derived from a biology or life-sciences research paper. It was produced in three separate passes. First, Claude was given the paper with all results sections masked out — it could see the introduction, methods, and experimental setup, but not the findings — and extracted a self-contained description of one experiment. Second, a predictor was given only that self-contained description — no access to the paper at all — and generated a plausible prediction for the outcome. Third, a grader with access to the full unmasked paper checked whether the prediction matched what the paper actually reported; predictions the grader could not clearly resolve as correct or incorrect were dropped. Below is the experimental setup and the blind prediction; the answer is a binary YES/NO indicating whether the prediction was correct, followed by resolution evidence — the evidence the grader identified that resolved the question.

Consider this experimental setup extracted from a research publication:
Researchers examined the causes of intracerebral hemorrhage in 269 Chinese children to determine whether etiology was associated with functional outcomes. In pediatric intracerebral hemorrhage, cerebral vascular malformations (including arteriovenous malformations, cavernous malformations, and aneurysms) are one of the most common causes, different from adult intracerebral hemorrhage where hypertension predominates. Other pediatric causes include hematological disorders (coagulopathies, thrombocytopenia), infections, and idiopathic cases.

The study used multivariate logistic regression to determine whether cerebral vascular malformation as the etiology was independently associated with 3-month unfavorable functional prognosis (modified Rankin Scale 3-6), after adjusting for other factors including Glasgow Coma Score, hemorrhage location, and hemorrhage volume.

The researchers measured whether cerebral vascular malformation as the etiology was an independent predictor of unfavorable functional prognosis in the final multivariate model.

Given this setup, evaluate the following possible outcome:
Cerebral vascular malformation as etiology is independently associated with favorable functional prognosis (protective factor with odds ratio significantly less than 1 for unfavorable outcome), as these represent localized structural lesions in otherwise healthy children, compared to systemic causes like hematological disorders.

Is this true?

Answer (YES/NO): YES